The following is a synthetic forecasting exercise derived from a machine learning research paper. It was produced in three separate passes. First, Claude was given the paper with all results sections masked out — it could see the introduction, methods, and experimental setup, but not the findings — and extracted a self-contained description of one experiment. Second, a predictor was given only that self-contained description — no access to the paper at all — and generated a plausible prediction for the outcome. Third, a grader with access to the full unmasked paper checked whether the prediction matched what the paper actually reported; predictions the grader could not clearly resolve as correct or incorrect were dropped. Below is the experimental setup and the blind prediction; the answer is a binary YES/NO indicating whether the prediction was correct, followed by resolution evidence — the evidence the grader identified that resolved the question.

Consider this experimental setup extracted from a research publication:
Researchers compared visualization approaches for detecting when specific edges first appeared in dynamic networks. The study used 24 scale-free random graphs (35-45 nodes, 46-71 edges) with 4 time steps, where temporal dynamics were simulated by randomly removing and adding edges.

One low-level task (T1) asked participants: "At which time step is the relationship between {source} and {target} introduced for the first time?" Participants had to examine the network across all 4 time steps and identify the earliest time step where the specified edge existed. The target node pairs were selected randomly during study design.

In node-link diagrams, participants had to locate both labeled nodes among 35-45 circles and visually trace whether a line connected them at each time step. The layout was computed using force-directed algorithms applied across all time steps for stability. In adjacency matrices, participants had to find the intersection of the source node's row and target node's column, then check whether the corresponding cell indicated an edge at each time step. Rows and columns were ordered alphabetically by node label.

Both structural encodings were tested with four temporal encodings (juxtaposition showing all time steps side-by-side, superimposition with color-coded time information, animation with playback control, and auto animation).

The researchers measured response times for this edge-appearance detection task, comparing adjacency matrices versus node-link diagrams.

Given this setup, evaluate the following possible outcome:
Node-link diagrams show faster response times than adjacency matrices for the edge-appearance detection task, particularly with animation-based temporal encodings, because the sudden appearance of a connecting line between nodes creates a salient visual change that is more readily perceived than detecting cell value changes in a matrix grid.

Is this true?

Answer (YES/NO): NO